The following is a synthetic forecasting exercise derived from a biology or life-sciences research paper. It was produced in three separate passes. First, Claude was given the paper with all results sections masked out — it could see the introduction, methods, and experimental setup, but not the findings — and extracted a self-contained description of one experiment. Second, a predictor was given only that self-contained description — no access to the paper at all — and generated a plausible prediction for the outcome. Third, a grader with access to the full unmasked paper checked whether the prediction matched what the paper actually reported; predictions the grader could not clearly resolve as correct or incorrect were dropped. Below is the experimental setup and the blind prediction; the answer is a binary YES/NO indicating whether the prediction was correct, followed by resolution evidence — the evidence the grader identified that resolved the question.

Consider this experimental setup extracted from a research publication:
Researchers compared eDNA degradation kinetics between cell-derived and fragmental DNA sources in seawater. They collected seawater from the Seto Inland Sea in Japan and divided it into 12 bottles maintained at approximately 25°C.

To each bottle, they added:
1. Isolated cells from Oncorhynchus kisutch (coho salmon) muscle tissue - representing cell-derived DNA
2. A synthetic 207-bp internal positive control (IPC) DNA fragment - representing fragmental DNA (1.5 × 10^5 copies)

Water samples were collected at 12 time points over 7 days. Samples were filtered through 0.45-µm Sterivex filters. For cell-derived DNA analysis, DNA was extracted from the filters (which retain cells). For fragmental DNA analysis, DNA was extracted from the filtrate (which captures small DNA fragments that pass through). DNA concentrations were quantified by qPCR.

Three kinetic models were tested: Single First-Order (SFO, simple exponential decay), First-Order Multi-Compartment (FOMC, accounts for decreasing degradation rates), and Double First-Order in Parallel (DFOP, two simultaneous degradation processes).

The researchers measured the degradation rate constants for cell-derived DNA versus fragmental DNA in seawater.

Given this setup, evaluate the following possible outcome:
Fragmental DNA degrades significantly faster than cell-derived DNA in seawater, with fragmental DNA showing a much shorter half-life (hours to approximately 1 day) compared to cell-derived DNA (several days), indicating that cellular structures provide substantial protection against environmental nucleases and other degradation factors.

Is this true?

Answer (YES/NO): NO